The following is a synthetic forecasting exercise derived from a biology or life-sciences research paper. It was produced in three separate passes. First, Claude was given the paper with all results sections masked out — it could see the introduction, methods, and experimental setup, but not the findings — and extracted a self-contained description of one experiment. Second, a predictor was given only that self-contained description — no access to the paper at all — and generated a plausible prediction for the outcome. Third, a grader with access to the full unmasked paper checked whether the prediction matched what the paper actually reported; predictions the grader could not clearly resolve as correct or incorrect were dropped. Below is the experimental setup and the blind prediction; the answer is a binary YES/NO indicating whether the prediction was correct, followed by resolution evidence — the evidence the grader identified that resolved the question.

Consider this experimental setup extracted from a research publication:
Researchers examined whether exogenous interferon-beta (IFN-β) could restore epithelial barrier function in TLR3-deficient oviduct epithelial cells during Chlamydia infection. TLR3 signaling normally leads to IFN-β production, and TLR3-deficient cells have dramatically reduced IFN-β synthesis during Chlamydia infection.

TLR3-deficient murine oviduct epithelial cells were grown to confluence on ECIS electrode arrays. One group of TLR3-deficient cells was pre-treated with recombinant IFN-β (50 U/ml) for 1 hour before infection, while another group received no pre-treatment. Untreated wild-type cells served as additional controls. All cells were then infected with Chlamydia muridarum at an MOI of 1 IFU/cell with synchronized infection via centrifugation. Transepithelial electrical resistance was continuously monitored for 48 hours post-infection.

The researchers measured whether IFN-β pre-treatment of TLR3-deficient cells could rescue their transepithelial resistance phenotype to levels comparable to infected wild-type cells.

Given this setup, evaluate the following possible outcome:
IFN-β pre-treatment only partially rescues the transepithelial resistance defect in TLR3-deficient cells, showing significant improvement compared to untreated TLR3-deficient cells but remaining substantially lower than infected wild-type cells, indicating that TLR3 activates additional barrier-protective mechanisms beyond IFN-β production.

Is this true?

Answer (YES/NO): NO